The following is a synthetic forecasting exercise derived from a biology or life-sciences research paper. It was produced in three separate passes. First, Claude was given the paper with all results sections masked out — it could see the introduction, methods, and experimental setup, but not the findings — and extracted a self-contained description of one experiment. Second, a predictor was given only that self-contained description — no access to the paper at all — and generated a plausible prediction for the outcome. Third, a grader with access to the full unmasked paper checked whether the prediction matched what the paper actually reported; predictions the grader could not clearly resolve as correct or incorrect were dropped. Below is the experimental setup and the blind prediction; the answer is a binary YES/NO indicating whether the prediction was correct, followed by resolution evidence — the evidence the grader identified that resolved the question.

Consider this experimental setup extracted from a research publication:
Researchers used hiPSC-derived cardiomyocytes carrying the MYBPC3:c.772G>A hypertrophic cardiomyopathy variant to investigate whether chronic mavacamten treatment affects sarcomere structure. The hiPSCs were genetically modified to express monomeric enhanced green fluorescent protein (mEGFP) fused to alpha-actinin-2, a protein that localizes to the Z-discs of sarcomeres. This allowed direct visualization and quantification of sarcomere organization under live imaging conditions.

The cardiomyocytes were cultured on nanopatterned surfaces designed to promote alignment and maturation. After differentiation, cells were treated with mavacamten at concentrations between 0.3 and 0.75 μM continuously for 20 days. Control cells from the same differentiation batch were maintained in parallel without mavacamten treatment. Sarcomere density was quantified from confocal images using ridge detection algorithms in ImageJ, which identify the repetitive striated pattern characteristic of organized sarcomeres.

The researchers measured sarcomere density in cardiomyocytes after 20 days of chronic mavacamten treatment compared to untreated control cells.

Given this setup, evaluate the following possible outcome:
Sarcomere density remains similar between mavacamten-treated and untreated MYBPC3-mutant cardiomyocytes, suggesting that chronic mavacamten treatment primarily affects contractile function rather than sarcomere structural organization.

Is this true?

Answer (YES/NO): NO